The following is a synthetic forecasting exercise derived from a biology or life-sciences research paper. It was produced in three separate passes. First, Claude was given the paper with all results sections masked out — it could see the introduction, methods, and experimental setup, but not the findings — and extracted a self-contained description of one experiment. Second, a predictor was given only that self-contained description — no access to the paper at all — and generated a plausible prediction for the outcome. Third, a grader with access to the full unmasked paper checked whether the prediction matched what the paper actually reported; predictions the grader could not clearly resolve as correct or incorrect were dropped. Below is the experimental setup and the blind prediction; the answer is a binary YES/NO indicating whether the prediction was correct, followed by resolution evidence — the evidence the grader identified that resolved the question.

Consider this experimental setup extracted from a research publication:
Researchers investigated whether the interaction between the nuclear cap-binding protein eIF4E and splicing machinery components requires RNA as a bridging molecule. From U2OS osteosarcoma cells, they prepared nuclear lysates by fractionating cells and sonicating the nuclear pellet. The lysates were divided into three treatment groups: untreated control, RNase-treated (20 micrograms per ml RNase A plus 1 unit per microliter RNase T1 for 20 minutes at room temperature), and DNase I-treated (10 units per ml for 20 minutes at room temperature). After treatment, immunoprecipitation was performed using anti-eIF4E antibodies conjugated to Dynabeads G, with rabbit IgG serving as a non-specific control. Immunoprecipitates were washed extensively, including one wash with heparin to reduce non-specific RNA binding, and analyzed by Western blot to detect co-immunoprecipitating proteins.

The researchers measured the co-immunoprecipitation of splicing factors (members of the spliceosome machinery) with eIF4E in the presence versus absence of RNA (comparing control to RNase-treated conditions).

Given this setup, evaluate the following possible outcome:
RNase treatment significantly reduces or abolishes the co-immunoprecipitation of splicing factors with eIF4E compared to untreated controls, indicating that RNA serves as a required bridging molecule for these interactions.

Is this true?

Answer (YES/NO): YES